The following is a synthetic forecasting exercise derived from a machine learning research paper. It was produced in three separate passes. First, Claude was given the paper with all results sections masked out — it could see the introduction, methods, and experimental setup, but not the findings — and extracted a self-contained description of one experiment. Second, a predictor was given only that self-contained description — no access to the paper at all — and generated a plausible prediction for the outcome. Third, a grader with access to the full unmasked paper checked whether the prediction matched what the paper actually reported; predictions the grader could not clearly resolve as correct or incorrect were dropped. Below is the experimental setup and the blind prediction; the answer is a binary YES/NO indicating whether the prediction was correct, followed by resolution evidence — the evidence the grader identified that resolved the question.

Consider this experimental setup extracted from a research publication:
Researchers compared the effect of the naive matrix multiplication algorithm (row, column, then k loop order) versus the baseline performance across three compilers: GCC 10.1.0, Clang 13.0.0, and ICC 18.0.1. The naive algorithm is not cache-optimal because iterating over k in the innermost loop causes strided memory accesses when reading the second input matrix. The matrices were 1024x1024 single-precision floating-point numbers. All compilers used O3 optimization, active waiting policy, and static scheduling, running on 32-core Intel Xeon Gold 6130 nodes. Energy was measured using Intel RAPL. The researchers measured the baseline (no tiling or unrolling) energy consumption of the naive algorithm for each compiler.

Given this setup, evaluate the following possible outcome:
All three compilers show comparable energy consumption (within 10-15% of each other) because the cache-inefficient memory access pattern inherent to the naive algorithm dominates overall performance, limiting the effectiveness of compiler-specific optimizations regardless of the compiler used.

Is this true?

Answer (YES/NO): NO